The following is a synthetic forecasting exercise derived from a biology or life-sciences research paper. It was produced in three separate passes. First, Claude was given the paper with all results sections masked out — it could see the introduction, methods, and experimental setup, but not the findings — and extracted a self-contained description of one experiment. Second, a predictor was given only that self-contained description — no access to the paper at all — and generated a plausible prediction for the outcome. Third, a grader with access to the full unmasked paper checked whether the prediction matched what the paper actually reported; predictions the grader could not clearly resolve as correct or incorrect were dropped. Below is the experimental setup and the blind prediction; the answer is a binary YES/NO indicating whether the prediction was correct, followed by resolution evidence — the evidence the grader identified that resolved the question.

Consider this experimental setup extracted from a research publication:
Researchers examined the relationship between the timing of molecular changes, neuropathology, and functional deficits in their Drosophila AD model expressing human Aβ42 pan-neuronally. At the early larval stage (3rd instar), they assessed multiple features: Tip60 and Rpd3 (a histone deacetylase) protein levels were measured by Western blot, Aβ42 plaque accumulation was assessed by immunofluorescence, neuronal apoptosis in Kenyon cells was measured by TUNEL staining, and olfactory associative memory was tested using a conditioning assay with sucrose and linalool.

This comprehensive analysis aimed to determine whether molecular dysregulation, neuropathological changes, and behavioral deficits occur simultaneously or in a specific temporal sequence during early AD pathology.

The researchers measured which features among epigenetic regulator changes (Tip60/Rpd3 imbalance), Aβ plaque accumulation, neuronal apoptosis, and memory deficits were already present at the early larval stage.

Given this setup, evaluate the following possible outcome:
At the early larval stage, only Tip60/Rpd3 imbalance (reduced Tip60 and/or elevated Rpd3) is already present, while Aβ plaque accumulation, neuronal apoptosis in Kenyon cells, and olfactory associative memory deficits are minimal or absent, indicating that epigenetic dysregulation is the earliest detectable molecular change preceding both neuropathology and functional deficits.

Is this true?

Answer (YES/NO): NO